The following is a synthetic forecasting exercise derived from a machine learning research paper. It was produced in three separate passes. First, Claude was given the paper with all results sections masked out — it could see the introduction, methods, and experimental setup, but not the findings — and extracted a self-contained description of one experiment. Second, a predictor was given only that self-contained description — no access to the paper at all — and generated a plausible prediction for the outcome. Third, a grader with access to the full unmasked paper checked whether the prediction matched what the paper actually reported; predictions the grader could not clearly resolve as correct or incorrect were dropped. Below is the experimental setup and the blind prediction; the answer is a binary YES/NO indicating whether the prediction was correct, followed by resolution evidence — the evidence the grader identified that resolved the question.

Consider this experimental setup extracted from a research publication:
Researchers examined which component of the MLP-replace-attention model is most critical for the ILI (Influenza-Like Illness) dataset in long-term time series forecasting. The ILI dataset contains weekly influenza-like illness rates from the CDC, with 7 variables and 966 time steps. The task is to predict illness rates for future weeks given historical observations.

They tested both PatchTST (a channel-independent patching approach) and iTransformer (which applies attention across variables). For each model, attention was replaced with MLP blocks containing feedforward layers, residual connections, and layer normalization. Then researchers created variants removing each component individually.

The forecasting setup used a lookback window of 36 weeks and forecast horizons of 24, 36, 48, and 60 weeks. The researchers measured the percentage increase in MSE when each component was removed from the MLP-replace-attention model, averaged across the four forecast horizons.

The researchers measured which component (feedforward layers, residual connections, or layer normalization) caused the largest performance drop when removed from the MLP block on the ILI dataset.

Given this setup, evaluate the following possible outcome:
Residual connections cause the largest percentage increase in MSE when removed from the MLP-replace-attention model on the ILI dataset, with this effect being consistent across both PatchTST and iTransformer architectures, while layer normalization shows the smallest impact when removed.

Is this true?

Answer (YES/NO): NO